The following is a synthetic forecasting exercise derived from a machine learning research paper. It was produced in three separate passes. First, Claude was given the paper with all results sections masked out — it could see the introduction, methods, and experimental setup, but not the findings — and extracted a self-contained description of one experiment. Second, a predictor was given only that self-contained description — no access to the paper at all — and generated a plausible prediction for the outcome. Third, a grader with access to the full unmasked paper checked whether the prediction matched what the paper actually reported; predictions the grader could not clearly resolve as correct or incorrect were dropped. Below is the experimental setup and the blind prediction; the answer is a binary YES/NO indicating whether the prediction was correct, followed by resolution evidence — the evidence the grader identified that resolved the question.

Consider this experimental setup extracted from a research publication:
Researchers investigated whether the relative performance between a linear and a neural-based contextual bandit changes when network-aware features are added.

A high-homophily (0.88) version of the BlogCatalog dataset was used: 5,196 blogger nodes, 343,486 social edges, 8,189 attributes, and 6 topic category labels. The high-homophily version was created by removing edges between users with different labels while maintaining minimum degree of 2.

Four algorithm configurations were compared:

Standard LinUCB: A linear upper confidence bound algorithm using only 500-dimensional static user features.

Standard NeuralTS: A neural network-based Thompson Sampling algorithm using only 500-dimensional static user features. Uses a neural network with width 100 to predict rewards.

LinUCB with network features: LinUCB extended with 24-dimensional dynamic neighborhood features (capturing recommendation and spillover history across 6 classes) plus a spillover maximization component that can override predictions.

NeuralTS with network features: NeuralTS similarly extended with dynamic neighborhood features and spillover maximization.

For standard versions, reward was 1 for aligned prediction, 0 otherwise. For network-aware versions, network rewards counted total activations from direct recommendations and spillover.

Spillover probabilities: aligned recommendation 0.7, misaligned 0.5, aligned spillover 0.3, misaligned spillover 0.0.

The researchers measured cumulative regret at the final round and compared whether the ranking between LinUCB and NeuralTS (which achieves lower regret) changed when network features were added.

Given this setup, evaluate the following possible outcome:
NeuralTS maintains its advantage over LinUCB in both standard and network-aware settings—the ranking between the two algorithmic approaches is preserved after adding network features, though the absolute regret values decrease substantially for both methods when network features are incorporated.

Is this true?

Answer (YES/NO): YES